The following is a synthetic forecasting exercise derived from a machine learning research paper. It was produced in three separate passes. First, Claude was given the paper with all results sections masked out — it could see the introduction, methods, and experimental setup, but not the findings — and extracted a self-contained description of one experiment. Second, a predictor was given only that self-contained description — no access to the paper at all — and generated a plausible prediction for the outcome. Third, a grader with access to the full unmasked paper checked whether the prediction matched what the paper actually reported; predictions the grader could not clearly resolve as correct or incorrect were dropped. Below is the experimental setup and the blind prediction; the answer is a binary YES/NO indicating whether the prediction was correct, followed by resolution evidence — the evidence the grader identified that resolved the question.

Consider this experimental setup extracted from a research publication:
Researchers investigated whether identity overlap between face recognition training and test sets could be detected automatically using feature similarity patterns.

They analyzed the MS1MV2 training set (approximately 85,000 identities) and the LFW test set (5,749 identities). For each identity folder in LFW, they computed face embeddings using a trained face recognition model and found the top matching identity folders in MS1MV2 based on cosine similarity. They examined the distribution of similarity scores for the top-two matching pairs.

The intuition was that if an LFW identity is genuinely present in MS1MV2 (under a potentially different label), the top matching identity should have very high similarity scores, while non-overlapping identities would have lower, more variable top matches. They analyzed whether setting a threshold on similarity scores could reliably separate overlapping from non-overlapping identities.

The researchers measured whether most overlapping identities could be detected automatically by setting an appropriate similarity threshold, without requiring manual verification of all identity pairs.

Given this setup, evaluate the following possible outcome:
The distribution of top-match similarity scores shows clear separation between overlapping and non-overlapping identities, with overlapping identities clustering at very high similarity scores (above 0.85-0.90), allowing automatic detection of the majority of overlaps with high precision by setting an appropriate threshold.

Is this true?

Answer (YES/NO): NO